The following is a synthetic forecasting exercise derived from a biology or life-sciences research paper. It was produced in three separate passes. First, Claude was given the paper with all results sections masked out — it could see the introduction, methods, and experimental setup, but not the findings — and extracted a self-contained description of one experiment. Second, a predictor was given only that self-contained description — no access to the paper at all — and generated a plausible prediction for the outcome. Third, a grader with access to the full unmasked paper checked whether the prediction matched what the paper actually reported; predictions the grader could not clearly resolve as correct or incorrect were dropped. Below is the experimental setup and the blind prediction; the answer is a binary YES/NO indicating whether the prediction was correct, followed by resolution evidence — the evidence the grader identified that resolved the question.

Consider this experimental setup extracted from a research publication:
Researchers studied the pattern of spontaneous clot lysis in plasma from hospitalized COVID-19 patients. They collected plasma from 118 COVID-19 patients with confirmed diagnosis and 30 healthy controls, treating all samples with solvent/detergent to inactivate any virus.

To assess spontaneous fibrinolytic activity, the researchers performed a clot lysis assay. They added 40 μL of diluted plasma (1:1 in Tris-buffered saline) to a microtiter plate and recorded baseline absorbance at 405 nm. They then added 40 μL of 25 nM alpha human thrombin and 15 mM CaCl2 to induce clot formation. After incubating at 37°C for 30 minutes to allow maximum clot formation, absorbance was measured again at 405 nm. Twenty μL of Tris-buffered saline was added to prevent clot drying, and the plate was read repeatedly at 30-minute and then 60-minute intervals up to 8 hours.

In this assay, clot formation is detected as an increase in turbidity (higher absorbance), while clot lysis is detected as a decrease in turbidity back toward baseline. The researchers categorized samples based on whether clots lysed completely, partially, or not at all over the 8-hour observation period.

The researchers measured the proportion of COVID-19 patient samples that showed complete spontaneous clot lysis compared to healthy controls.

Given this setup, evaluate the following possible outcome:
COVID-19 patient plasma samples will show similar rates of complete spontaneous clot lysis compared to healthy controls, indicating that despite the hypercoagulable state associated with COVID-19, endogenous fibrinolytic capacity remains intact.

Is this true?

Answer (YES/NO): NO